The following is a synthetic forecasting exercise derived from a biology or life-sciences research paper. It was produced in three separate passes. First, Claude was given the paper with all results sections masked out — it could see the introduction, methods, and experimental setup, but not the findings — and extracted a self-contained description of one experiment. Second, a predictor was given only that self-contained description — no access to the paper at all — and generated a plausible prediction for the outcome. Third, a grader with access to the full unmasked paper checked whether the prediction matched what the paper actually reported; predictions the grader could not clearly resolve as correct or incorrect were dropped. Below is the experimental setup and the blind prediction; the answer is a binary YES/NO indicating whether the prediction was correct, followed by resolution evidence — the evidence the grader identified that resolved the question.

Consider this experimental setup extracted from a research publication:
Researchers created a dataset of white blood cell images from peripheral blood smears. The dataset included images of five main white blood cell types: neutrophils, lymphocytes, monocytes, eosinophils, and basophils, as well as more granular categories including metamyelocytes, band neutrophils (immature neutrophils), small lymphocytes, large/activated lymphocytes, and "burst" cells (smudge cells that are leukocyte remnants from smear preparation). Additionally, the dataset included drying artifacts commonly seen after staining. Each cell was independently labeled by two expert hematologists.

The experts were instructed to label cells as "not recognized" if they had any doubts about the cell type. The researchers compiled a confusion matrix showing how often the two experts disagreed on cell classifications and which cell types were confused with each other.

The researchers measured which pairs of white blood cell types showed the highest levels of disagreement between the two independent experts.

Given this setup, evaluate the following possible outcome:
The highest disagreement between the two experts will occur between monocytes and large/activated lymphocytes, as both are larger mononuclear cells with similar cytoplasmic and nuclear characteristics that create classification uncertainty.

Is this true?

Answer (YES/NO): NO